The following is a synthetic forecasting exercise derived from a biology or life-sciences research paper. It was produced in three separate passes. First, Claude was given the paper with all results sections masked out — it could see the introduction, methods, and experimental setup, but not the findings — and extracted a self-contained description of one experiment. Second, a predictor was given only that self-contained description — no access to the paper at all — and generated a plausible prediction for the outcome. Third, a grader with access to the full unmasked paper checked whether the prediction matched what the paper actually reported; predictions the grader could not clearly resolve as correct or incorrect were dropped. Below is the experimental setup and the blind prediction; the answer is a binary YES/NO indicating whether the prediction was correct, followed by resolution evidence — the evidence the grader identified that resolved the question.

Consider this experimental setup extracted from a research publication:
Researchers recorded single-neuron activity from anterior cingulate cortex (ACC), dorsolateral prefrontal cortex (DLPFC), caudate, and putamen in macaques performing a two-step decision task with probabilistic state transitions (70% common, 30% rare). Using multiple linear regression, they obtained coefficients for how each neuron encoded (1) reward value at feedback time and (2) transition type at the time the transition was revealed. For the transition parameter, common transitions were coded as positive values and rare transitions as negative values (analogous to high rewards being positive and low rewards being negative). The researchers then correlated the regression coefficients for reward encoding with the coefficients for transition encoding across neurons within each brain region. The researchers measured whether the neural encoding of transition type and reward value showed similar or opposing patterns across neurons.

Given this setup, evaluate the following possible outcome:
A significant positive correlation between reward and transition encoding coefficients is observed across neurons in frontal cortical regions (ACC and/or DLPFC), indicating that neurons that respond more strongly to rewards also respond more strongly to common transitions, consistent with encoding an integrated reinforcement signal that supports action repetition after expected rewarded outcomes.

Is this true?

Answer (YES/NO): YES